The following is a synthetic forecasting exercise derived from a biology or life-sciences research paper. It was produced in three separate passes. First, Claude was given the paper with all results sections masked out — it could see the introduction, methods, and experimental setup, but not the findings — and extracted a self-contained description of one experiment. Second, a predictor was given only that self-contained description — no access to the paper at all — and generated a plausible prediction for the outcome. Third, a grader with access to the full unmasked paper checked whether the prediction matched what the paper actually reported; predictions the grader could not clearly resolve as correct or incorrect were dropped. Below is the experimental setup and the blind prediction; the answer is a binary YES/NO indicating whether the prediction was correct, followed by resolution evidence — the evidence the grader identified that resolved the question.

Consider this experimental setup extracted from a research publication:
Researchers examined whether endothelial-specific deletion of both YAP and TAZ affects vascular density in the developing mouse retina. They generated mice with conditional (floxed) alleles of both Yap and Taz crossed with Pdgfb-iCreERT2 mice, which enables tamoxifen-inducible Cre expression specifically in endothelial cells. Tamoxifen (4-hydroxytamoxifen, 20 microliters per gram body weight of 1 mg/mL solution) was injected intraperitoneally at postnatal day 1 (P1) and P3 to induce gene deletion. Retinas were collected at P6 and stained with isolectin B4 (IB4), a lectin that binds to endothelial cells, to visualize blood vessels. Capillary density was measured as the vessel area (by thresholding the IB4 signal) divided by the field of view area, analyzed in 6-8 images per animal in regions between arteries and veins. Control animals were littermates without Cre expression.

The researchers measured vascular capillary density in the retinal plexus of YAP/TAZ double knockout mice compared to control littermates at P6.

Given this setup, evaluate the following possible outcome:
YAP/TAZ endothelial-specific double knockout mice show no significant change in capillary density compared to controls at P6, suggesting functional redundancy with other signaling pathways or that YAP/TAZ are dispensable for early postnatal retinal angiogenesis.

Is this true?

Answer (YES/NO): NO